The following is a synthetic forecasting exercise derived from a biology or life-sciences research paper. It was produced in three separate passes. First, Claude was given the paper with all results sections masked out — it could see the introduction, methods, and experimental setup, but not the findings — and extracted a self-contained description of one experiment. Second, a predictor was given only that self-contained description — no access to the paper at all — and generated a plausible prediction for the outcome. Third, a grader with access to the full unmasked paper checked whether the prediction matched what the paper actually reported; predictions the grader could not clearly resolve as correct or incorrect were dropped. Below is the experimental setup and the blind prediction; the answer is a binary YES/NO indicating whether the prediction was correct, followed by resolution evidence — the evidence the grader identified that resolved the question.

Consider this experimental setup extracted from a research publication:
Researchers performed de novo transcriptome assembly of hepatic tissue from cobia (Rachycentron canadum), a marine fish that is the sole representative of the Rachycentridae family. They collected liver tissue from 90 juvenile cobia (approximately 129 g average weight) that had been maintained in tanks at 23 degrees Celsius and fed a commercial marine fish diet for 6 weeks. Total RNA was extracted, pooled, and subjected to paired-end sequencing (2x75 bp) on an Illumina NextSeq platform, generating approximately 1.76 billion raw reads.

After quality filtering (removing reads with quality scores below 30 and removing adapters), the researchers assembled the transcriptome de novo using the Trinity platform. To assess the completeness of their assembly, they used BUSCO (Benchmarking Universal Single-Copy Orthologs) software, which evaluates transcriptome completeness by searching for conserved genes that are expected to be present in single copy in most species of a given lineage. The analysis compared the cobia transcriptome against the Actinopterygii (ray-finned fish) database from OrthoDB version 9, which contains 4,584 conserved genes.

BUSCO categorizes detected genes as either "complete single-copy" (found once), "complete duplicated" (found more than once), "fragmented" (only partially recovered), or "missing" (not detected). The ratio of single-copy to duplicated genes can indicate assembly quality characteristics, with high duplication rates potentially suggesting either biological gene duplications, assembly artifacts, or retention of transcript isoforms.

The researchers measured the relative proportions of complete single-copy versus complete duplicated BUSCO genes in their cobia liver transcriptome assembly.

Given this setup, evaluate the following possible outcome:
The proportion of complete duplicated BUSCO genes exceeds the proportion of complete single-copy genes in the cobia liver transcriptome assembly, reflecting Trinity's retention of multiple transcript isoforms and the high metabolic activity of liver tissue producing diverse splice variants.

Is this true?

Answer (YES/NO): YES